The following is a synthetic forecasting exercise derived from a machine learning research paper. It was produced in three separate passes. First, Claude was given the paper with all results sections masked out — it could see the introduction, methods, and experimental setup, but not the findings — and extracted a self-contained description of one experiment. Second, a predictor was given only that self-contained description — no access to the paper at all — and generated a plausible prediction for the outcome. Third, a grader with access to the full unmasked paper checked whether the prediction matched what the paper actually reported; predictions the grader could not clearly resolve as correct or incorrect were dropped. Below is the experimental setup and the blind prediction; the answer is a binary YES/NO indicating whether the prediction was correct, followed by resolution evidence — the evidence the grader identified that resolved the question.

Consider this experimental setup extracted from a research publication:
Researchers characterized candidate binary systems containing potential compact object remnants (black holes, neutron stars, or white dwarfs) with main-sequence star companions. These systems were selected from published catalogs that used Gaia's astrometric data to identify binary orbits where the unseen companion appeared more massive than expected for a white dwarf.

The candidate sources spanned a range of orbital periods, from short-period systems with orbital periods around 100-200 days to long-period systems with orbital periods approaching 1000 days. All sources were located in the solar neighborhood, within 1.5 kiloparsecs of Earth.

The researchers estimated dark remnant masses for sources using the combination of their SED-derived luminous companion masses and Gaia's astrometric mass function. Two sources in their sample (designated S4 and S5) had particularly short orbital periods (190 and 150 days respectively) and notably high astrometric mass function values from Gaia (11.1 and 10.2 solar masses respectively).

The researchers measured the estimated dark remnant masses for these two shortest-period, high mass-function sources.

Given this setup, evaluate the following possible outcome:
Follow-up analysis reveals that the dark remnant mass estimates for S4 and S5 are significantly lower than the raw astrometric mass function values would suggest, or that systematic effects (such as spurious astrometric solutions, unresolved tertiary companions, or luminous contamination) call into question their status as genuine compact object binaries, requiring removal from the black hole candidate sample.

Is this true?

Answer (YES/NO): NO